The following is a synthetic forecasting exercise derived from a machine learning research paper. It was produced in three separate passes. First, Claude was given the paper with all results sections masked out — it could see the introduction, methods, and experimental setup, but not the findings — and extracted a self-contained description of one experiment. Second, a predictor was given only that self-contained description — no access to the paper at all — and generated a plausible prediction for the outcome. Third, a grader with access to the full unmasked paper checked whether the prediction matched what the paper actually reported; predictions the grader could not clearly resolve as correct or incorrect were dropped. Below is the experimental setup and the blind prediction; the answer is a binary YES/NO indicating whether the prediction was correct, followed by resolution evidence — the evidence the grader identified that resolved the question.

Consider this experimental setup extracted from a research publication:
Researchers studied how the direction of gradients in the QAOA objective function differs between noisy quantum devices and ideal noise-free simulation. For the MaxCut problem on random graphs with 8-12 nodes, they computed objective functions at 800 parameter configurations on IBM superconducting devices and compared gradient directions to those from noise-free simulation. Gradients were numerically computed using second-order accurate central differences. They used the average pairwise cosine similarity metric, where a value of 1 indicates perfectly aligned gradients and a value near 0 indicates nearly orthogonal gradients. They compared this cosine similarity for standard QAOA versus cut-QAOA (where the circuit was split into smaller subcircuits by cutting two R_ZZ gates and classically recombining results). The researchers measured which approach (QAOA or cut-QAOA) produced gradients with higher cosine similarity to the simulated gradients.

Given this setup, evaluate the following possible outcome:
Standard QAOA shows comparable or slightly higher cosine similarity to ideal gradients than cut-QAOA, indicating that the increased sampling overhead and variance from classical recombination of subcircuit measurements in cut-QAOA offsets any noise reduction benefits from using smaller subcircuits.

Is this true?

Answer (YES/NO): NO